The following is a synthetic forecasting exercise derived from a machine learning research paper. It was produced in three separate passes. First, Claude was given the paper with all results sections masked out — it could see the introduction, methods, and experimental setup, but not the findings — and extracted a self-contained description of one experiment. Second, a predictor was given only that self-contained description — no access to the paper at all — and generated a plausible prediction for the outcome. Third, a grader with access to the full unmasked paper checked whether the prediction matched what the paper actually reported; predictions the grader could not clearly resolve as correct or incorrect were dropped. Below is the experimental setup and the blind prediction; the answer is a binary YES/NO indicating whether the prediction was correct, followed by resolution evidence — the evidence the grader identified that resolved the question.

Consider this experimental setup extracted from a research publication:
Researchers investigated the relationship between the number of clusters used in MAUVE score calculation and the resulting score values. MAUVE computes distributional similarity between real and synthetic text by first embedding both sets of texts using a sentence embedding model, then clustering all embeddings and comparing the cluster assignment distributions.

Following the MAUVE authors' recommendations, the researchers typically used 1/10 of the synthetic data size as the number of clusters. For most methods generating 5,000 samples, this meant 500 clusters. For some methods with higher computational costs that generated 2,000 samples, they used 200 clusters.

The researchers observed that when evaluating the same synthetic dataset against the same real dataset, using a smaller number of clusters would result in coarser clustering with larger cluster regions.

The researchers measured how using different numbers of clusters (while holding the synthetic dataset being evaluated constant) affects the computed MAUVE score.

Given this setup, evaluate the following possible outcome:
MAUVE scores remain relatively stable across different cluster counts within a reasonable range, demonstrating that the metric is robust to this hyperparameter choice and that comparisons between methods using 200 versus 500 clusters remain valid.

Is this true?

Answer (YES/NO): NO